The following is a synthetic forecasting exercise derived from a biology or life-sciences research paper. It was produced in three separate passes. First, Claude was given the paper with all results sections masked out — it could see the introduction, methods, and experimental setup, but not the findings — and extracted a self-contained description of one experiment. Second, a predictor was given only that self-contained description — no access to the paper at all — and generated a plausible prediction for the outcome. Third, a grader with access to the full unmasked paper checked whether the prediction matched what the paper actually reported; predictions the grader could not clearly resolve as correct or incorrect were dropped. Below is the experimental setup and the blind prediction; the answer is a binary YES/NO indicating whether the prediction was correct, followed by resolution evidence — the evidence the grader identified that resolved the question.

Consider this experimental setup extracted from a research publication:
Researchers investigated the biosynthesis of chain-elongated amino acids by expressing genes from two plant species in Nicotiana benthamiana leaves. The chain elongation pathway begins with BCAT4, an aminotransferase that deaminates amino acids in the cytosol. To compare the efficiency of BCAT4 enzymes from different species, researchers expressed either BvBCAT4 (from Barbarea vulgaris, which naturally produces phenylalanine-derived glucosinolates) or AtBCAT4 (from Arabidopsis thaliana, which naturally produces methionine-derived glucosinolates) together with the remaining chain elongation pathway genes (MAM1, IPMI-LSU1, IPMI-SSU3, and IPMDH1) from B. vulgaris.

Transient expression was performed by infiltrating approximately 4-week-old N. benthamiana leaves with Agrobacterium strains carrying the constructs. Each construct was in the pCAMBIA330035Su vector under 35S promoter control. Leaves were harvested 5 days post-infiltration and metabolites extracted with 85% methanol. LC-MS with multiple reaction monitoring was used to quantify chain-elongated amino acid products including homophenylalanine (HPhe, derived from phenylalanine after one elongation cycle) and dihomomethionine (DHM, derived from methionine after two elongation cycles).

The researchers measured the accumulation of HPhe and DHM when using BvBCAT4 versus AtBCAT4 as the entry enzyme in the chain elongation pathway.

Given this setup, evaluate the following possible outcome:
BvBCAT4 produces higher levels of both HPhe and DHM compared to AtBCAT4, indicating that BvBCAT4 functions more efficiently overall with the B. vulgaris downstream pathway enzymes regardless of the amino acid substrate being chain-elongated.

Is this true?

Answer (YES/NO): NO